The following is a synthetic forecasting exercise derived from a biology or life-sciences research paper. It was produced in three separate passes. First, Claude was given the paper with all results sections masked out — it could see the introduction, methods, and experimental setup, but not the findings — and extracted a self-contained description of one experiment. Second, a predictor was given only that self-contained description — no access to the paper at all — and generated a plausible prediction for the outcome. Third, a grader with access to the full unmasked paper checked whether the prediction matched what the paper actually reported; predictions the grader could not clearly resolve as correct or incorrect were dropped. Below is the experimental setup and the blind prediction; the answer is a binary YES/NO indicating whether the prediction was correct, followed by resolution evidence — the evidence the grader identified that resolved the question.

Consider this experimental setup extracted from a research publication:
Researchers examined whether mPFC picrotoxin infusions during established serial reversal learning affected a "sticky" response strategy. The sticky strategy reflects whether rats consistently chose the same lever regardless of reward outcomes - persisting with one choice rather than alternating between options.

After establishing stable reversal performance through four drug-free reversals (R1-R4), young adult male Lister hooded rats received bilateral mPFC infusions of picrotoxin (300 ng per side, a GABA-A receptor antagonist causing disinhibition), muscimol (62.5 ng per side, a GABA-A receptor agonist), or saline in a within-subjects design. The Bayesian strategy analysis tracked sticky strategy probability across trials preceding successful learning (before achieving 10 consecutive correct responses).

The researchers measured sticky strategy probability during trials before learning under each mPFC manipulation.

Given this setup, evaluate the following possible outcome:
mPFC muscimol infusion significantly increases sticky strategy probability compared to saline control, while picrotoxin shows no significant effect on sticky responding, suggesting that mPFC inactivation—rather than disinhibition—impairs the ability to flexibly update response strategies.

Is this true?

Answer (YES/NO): YES